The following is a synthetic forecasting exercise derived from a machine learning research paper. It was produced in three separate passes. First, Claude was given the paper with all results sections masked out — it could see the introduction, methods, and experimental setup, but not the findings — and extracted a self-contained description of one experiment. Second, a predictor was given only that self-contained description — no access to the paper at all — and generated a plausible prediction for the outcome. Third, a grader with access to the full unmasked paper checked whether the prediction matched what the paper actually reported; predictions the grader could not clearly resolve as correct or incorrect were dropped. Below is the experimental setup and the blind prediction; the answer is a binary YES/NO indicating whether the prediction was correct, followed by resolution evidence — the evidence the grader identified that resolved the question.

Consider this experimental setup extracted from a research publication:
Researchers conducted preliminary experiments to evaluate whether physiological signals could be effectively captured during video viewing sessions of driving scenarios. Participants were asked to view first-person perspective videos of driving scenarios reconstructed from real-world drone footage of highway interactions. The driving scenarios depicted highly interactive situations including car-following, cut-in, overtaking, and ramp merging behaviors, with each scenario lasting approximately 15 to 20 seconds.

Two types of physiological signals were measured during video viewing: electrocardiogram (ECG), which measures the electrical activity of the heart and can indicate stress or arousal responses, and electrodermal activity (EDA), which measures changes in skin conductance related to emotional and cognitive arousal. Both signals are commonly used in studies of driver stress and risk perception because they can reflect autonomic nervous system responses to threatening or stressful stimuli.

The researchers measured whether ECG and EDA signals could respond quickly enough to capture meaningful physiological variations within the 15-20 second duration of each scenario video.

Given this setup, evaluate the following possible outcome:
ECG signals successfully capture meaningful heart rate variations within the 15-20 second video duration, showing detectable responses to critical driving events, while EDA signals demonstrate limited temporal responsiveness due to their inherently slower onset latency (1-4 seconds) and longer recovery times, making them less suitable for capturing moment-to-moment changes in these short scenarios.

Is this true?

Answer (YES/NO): NO